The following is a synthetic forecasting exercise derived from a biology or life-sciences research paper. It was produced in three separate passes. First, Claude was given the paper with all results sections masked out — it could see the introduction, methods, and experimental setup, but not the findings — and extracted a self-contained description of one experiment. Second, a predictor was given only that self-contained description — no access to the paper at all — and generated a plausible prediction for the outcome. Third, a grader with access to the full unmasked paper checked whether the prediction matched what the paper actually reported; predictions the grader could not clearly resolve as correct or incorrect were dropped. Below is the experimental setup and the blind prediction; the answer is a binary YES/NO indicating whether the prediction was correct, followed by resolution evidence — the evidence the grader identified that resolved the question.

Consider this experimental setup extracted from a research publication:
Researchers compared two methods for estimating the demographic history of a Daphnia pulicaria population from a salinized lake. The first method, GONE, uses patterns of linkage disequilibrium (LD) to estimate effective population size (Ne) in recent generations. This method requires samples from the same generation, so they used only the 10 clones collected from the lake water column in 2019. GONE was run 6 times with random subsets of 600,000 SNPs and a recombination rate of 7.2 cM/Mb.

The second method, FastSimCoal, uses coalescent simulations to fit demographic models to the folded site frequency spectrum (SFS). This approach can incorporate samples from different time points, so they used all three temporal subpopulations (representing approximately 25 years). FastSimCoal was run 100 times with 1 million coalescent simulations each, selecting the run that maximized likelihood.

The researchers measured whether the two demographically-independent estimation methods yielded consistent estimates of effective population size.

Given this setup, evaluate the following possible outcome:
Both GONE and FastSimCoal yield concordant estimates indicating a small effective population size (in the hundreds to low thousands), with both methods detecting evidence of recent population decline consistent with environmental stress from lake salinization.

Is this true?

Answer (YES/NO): YES